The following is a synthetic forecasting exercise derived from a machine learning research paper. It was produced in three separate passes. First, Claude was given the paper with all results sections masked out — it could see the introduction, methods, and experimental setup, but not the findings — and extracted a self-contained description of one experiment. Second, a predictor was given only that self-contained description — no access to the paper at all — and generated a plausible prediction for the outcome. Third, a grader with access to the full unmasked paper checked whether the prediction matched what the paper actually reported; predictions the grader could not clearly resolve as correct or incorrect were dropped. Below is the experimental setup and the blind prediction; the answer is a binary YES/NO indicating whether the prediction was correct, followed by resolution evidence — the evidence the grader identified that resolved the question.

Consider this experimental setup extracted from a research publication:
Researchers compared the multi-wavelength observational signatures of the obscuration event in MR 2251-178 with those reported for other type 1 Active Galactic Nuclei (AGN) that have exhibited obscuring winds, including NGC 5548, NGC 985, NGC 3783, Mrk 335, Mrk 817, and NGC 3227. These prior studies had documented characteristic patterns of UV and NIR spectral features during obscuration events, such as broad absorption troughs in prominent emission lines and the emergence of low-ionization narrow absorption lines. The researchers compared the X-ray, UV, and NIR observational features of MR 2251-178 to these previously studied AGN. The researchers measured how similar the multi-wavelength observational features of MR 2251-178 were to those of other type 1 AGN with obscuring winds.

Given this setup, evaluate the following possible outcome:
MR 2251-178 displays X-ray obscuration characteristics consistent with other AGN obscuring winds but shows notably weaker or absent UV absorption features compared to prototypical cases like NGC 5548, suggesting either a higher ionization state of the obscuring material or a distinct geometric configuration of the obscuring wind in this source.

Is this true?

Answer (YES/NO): YES